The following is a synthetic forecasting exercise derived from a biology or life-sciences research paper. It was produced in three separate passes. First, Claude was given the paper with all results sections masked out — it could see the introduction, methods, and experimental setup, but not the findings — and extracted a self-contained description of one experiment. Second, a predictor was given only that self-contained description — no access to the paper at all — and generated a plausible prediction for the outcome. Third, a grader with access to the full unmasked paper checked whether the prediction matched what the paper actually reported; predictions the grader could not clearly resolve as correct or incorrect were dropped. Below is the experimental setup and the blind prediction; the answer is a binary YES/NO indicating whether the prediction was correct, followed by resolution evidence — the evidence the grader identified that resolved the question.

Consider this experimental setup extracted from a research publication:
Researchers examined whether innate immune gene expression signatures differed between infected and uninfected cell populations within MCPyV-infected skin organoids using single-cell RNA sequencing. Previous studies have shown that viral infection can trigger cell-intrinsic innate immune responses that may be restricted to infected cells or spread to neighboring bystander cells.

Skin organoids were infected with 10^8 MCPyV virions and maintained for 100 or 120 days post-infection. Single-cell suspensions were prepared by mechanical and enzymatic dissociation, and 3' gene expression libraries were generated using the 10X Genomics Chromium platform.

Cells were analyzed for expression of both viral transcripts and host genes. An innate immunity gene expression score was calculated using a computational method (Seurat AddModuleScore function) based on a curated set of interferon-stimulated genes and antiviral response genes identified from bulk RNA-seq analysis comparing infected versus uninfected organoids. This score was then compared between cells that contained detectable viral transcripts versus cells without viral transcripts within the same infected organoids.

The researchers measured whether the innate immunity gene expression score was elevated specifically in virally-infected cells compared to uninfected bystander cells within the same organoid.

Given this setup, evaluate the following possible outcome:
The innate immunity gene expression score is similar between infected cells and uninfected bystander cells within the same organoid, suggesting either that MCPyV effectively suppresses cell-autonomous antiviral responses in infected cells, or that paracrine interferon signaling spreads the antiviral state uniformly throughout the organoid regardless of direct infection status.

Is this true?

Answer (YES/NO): NO